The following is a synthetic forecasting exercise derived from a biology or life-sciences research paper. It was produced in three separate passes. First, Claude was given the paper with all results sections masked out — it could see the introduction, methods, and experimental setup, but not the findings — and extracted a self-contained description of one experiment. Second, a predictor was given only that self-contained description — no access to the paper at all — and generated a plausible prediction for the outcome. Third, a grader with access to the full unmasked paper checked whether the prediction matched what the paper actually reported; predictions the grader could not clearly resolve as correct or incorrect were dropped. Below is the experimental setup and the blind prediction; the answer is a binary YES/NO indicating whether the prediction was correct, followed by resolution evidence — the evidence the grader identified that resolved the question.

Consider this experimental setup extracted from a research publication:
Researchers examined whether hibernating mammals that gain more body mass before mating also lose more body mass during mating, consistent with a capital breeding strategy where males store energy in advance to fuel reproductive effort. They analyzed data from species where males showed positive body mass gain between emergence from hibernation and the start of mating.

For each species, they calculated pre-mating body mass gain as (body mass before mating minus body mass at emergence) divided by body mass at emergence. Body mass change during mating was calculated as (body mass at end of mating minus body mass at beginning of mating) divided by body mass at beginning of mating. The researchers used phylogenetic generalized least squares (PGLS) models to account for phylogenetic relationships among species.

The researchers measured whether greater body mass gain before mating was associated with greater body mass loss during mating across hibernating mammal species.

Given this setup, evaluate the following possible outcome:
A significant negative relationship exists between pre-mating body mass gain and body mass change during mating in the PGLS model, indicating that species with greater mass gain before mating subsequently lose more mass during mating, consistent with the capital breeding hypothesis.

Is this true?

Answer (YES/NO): NO